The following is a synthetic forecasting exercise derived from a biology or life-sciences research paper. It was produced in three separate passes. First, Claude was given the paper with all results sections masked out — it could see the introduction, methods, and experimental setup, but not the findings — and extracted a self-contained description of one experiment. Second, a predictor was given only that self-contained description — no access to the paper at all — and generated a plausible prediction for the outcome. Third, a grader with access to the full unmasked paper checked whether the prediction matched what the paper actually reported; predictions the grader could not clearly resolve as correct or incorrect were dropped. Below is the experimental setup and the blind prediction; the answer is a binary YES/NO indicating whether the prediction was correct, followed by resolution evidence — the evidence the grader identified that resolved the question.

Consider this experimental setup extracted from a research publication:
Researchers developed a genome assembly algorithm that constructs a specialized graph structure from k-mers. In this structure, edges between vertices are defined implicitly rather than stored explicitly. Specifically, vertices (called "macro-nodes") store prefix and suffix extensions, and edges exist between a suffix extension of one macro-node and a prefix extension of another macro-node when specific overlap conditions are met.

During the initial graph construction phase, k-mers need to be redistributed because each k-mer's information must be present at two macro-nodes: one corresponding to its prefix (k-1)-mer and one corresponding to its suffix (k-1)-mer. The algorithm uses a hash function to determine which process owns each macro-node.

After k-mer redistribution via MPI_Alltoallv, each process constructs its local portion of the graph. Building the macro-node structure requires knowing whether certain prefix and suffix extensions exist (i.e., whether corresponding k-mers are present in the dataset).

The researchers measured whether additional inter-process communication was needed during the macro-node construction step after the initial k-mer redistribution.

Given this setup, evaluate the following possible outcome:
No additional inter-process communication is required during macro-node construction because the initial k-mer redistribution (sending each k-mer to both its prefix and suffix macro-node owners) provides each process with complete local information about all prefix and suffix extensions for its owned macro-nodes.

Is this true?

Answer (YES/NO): YES